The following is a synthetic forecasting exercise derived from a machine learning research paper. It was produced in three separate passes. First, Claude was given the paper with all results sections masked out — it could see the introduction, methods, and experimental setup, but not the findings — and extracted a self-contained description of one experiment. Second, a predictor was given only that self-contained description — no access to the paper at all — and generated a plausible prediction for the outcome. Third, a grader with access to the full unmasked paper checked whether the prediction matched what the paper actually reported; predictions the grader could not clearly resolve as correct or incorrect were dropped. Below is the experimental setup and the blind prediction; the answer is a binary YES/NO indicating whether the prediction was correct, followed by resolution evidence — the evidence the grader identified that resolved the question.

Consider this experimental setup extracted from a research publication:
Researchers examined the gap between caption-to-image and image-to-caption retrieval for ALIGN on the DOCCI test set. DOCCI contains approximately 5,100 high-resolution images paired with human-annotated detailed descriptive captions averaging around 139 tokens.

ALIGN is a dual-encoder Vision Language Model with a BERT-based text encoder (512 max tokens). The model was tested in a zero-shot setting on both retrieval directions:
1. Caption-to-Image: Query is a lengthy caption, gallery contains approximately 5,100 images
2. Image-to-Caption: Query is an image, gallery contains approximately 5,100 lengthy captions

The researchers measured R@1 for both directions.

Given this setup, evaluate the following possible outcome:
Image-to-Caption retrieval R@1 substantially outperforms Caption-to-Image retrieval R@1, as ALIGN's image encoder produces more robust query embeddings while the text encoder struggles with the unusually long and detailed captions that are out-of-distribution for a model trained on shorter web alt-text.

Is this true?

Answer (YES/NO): NO